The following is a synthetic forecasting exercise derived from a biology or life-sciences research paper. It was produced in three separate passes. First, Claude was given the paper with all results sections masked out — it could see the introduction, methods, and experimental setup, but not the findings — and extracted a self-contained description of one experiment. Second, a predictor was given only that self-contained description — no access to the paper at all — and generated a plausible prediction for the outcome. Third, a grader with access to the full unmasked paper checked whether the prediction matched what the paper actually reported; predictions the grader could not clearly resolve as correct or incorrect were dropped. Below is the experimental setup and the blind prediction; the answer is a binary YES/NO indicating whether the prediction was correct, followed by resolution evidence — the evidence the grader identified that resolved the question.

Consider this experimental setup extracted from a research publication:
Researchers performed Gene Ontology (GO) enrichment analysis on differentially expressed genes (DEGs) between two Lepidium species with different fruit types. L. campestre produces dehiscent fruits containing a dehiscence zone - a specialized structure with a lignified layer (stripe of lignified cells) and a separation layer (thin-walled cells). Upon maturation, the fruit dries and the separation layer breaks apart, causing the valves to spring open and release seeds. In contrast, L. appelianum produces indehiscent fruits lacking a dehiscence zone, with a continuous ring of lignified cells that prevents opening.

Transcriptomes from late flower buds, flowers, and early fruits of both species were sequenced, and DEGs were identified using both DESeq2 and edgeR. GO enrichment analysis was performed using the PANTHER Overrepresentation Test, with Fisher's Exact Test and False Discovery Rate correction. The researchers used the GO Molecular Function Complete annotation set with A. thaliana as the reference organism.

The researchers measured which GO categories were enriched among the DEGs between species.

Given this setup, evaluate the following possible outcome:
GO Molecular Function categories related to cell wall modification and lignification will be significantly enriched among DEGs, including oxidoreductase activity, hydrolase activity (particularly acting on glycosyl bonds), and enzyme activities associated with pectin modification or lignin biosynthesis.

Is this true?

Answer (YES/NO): NO